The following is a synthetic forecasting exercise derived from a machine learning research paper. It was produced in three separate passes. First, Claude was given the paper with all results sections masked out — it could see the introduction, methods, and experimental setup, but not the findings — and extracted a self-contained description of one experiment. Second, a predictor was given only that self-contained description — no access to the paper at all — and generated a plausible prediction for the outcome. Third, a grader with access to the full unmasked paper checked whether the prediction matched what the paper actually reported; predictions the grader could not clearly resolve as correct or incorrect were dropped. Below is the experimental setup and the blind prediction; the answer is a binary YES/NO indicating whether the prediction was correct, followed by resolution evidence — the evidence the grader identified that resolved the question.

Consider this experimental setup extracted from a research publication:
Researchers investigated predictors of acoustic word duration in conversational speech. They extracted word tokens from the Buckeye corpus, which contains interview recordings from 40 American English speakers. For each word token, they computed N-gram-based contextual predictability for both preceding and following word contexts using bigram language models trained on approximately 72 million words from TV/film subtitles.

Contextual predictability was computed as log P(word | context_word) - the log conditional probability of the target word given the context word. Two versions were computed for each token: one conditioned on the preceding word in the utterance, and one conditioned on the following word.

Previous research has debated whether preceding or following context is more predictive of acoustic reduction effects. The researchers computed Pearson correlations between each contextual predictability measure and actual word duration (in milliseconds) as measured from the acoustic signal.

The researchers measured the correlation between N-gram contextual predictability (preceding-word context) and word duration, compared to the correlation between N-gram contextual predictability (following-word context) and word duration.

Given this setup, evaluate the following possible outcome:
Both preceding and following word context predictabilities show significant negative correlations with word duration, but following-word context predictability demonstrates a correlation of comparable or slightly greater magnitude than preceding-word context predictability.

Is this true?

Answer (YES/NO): YES